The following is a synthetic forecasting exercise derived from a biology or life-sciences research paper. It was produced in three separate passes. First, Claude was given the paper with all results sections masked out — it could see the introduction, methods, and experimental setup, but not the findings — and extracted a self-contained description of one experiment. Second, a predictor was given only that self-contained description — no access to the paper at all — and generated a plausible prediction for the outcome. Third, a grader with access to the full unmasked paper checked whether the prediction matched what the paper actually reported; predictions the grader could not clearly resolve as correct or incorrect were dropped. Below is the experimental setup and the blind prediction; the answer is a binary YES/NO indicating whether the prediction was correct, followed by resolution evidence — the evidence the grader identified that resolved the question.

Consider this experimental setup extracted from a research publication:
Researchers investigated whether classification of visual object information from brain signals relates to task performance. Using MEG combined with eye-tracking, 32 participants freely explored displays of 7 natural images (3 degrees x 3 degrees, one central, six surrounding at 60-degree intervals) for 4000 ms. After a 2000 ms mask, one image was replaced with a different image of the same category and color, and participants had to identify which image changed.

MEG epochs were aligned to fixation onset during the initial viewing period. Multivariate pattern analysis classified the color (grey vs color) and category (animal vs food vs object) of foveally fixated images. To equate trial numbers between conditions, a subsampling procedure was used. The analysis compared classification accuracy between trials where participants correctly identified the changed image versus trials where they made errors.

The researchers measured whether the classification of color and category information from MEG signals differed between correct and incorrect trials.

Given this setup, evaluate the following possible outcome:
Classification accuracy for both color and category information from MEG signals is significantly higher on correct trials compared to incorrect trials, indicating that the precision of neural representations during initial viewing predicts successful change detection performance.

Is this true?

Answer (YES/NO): YES